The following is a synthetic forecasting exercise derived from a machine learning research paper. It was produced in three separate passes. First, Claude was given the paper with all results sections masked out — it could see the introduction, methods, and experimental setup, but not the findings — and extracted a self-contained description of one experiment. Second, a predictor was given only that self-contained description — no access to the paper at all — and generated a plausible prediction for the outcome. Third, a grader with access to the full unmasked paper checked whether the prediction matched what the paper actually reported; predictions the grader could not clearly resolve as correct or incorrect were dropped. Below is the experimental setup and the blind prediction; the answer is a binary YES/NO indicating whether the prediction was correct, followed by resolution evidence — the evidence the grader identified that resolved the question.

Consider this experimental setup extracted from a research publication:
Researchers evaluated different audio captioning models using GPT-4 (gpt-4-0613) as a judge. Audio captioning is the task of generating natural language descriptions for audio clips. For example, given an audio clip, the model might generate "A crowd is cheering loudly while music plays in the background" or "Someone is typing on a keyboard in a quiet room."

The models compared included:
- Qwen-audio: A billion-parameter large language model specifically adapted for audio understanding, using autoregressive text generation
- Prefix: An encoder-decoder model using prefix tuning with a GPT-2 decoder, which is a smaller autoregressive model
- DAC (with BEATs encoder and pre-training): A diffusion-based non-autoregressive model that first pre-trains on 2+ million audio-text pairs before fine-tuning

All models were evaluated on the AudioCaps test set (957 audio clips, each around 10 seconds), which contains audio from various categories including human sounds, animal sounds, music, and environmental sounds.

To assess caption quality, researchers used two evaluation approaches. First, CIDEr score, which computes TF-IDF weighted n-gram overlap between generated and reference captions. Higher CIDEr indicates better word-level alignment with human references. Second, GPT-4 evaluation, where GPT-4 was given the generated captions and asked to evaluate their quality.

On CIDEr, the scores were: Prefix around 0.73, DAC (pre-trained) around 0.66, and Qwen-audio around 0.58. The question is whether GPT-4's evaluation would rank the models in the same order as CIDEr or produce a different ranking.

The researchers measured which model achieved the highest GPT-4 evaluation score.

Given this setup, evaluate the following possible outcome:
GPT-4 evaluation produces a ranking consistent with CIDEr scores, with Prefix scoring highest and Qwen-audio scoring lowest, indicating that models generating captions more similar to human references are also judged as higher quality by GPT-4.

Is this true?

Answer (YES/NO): NO